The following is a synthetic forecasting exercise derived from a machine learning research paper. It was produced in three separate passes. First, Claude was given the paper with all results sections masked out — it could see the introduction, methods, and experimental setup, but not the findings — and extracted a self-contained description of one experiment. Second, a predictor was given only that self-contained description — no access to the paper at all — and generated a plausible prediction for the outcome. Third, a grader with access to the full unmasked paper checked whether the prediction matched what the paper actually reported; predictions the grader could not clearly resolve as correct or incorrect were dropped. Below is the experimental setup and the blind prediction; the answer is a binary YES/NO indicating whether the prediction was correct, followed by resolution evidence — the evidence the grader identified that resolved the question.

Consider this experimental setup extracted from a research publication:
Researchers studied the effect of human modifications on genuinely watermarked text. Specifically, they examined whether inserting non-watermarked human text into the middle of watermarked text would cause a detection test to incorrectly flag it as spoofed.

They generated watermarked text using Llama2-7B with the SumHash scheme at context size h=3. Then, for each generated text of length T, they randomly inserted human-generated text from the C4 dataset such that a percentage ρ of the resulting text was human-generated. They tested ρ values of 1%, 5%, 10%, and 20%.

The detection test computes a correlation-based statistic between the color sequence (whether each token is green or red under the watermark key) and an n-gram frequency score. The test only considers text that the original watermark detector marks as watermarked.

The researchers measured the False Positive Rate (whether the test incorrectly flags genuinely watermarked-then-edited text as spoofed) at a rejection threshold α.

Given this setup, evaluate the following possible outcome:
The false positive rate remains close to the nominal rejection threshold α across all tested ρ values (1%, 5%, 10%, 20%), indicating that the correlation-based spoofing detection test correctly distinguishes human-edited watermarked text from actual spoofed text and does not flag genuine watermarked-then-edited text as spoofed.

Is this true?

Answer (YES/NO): YES